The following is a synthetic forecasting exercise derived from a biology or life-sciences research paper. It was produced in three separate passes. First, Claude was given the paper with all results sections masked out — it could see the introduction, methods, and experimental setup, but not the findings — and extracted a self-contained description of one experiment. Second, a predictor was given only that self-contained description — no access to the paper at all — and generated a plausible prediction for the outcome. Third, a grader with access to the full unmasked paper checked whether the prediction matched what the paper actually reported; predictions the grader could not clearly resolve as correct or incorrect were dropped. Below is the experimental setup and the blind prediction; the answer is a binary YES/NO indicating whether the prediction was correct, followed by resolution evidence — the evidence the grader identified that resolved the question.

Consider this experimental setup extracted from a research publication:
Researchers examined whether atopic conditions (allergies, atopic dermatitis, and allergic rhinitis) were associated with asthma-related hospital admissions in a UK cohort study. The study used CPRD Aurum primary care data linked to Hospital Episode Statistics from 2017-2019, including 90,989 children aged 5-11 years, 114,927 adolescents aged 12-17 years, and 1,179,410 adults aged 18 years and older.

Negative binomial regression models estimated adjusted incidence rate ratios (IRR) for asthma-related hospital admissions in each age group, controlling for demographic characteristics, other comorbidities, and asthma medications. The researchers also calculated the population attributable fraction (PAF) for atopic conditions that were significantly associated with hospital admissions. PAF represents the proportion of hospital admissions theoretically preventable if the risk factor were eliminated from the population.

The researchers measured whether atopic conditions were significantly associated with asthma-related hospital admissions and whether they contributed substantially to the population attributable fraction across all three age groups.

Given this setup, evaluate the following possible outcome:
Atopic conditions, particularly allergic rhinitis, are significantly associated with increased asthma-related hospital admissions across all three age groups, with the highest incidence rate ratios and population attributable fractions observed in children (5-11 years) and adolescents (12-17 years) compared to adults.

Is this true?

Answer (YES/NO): NO